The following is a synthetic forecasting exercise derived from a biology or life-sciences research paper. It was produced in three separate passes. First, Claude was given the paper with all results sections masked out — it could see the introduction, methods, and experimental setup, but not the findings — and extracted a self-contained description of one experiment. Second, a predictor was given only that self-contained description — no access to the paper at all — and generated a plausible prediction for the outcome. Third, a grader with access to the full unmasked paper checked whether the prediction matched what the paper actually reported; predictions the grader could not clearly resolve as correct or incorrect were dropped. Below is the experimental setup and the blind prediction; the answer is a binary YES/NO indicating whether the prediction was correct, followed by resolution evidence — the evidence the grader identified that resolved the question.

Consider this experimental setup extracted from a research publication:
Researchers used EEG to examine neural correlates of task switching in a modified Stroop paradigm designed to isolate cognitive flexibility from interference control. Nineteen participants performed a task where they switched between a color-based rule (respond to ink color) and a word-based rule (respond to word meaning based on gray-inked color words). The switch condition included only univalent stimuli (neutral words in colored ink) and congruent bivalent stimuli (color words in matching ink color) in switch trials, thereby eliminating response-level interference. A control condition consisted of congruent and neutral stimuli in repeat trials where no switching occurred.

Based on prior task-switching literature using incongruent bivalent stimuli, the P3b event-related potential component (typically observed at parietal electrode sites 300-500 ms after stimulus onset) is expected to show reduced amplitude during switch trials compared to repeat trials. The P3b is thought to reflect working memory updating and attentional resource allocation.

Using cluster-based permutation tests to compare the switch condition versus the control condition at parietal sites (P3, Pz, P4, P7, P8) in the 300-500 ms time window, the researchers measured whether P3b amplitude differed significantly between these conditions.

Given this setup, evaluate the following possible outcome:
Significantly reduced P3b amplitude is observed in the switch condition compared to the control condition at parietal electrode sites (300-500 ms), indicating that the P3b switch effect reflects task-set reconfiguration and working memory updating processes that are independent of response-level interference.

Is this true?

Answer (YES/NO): NO